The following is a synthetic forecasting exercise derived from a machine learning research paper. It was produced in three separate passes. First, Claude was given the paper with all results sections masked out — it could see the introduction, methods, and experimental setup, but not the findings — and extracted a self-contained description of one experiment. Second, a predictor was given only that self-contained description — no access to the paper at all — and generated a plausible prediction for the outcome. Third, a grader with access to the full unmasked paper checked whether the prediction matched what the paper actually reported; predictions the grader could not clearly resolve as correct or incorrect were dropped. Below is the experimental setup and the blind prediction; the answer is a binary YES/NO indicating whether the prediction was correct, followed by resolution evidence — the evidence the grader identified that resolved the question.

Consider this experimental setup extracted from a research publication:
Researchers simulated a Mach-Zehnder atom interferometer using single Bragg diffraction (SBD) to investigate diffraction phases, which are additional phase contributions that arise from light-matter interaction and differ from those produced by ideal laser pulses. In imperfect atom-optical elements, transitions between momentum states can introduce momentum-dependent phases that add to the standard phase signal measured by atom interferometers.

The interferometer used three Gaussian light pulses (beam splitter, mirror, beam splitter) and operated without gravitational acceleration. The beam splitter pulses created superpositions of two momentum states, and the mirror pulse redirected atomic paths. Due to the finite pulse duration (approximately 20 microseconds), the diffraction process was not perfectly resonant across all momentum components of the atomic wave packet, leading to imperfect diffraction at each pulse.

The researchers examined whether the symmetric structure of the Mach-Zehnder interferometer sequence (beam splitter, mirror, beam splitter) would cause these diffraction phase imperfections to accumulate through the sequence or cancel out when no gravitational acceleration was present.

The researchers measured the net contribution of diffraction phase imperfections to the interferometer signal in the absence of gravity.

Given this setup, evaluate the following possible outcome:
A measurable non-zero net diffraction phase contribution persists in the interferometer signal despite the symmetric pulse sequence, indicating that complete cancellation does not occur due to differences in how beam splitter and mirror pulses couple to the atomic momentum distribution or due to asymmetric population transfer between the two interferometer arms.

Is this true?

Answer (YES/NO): NO